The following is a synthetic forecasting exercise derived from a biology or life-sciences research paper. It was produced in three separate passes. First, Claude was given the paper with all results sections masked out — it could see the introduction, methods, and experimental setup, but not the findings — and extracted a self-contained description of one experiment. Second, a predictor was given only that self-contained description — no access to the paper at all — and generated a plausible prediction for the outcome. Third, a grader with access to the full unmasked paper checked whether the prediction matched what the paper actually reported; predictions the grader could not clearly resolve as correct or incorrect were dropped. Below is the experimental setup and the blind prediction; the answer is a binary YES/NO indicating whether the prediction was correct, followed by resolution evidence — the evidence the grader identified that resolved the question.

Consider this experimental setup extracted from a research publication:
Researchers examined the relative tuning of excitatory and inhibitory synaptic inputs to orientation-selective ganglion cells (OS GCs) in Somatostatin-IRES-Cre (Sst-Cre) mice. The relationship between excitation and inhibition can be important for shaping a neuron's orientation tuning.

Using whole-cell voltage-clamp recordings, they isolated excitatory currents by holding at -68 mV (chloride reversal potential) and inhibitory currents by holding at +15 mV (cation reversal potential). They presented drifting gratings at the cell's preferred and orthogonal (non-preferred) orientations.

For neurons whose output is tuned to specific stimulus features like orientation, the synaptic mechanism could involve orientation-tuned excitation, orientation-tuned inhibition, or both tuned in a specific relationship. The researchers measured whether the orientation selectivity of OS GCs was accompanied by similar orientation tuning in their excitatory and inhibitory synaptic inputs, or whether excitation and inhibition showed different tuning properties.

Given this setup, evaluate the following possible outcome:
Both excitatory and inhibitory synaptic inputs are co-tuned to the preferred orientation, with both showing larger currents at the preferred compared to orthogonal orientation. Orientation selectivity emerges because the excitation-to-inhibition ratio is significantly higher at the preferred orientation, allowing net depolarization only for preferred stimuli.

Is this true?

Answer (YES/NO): YES